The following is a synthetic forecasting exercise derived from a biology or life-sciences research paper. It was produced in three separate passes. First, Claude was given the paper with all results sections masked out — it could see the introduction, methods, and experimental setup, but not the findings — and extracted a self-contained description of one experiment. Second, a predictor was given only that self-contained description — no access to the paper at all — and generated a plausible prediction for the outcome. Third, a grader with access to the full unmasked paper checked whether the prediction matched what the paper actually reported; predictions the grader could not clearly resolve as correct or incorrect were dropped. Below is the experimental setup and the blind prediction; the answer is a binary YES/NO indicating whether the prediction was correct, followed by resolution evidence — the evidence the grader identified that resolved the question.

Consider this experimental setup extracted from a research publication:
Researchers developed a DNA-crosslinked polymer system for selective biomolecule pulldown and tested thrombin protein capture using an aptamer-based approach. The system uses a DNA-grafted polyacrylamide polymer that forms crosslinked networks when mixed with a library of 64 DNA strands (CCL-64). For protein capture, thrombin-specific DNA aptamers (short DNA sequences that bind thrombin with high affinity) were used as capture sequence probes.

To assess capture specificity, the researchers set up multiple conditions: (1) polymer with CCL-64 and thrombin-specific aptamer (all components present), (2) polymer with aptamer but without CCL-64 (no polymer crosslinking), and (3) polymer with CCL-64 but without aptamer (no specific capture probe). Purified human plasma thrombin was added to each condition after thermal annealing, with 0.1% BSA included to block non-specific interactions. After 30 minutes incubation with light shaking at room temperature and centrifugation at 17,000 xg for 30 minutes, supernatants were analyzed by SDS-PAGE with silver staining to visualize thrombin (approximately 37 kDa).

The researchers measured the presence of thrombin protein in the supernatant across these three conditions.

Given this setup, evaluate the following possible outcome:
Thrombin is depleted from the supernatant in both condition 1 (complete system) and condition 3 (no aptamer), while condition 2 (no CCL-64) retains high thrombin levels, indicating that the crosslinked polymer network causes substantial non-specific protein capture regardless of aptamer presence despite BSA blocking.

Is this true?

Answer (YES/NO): NO